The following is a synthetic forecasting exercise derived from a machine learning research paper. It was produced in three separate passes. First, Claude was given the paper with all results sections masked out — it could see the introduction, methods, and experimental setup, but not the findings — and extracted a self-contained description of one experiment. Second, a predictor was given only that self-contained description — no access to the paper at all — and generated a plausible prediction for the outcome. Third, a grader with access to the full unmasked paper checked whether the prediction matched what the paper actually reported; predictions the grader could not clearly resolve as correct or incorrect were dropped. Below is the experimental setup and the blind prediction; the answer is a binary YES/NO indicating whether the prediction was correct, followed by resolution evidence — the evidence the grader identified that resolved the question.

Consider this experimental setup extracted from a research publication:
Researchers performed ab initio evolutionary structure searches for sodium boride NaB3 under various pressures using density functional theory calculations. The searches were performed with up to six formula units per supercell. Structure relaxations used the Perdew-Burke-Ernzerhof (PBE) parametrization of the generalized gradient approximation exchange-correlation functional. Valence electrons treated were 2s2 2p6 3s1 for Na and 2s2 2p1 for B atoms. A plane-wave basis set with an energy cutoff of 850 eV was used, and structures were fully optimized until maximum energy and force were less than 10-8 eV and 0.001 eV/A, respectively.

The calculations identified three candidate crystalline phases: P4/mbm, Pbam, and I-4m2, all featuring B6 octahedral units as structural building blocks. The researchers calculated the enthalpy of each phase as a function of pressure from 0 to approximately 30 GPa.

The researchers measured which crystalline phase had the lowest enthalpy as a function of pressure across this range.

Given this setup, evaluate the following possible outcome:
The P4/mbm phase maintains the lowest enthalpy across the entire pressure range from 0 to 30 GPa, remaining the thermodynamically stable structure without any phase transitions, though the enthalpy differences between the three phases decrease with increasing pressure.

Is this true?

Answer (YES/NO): NO